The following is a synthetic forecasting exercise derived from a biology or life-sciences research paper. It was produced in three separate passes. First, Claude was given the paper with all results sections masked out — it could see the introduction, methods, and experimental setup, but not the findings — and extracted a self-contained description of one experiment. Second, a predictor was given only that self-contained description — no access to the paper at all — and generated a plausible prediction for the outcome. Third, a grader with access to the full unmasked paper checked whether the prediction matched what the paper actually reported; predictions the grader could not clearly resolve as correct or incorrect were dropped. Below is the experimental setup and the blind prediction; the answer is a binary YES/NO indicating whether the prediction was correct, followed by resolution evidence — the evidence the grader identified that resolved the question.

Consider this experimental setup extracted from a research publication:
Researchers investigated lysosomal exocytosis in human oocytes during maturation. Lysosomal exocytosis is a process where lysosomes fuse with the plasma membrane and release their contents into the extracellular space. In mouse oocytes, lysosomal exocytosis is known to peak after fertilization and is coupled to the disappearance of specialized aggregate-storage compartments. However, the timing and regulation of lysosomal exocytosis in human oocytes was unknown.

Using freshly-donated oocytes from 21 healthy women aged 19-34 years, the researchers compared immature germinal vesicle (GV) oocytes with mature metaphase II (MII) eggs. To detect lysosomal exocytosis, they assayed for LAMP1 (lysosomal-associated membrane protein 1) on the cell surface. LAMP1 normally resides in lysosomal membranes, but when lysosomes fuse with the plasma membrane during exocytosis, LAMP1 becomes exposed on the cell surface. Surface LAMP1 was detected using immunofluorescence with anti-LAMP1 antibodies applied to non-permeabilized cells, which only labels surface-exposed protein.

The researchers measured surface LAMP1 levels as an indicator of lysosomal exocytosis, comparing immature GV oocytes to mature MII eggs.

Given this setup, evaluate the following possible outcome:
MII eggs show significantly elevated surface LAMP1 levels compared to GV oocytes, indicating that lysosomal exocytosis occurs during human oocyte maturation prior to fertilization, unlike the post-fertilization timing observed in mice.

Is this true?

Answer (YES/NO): YES